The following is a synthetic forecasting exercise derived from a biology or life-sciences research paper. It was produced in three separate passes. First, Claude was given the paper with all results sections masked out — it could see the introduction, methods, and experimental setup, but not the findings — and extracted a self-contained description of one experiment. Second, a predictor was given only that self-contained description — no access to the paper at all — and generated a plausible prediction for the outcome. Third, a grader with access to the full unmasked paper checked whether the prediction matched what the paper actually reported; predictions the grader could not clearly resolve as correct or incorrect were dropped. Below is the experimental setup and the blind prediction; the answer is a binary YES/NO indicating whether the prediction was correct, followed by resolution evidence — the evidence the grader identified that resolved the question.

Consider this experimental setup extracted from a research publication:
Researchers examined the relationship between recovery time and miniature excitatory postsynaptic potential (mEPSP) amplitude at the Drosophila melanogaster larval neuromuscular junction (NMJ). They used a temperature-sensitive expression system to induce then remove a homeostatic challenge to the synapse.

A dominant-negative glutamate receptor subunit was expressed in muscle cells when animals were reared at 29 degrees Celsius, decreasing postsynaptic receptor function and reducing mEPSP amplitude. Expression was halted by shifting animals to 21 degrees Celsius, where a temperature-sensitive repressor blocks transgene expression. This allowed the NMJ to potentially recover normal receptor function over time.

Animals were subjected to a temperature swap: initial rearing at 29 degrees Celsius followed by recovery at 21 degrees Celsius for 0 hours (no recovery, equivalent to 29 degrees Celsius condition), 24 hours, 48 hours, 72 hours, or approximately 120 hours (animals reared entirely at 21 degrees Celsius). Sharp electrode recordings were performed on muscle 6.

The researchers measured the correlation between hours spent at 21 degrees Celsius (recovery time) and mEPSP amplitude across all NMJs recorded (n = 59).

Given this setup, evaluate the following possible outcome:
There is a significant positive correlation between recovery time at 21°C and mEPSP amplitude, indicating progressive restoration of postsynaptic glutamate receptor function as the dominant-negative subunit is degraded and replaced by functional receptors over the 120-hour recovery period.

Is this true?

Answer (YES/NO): YES